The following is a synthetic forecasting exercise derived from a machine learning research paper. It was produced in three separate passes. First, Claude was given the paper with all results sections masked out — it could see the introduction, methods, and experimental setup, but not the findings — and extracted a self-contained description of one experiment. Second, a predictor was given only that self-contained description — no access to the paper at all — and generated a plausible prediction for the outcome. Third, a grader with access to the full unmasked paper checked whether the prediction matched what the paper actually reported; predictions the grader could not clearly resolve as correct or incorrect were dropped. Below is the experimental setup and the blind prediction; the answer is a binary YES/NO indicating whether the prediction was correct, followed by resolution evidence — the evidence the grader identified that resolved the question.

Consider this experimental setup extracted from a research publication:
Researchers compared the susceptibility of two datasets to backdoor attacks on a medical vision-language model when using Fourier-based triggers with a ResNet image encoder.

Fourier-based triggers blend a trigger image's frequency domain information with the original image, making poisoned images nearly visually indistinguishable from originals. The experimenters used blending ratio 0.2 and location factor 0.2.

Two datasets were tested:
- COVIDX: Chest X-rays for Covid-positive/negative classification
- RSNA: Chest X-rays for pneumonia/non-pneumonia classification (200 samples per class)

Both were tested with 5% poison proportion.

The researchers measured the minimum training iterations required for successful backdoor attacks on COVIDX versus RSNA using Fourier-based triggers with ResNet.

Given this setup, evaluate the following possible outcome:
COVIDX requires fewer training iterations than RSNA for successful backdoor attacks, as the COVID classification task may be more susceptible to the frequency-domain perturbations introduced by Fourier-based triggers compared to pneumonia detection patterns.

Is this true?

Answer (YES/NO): NO